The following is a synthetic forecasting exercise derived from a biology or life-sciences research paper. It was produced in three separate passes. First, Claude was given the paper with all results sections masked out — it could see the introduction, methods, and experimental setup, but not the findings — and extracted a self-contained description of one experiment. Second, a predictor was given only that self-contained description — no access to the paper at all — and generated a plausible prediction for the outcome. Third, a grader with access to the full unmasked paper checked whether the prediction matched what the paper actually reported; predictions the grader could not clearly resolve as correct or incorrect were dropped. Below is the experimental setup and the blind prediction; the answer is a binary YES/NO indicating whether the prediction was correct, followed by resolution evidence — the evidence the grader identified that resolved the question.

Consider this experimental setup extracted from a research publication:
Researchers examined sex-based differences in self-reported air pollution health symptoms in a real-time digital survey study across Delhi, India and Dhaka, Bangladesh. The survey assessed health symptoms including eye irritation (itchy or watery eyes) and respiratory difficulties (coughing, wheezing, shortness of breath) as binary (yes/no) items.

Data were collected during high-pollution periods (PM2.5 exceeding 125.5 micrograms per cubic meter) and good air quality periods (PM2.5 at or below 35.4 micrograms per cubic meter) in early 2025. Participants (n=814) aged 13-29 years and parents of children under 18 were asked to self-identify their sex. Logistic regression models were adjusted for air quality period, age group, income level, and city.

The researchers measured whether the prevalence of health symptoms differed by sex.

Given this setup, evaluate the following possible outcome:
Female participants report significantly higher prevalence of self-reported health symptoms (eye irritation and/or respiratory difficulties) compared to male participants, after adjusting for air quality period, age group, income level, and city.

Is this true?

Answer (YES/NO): YES